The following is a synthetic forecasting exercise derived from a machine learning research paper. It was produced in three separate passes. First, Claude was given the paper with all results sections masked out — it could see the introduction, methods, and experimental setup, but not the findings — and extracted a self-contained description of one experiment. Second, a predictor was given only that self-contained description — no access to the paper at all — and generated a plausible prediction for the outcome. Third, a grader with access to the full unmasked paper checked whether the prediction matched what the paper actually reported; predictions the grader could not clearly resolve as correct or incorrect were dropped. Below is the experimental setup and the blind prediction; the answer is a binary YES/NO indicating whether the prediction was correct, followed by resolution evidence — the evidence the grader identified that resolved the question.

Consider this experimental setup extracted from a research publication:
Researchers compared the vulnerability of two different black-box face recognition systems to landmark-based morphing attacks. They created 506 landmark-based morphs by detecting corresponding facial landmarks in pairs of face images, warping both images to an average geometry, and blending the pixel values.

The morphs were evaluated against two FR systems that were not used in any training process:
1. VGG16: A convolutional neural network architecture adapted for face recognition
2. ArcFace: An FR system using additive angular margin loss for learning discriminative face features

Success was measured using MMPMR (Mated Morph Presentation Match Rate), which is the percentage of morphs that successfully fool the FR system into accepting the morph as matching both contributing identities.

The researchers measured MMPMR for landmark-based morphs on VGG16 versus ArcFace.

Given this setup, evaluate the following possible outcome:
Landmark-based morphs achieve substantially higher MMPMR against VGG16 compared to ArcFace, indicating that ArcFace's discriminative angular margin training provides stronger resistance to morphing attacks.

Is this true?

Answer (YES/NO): NO